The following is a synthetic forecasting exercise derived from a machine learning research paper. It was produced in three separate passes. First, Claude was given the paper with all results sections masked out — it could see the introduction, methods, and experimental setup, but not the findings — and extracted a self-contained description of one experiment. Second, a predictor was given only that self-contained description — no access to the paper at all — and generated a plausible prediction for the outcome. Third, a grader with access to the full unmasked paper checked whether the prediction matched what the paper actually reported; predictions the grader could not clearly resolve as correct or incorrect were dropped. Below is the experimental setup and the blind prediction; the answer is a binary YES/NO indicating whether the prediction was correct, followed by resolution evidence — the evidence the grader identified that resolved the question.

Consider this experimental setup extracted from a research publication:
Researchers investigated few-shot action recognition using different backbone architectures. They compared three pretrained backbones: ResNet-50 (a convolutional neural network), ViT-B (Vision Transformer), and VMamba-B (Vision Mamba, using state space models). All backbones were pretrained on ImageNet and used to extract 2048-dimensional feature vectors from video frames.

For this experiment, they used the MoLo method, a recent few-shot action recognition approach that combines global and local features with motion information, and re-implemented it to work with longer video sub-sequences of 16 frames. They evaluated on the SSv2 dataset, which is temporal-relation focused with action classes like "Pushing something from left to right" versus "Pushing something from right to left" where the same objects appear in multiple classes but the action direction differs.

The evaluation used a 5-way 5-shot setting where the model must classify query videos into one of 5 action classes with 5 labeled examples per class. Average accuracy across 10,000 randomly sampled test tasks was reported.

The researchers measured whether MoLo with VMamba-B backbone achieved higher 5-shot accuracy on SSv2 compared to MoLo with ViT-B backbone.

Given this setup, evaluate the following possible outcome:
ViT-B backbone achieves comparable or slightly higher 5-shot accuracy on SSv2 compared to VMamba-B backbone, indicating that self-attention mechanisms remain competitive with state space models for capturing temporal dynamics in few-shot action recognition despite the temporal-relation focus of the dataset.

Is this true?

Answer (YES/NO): NO